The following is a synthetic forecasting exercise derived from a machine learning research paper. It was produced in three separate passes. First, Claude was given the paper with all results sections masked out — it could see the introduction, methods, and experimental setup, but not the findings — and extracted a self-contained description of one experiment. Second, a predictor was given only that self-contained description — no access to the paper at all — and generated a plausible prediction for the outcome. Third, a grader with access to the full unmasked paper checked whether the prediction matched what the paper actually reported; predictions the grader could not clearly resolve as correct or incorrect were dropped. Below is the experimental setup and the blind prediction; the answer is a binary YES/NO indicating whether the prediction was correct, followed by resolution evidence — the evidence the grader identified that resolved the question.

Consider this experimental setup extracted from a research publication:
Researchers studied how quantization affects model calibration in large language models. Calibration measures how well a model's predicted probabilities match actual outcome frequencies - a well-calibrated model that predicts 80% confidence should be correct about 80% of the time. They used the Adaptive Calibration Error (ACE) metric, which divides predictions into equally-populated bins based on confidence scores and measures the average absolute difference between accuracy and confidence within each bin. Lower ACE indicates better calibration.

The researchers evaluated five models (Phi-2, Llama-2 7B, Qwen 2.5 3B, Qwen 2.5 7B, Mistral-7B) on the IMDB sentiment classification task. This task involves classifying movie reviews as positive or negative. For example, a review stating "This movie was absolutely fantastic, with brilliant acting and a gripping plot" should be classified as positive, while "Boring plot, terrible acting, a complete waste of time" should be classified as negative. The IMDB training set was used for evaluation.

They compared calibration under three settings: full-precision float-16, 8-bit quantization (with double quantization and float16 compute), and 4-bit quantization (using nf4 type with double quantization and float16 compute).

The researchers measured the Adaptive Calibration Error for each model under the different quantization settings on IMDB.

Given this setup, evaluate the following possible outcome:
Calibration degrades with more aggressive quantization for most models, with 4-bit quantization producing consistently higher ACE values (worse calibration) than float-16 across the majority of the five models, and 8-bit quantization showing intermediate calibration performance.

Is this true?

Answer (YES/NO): NO